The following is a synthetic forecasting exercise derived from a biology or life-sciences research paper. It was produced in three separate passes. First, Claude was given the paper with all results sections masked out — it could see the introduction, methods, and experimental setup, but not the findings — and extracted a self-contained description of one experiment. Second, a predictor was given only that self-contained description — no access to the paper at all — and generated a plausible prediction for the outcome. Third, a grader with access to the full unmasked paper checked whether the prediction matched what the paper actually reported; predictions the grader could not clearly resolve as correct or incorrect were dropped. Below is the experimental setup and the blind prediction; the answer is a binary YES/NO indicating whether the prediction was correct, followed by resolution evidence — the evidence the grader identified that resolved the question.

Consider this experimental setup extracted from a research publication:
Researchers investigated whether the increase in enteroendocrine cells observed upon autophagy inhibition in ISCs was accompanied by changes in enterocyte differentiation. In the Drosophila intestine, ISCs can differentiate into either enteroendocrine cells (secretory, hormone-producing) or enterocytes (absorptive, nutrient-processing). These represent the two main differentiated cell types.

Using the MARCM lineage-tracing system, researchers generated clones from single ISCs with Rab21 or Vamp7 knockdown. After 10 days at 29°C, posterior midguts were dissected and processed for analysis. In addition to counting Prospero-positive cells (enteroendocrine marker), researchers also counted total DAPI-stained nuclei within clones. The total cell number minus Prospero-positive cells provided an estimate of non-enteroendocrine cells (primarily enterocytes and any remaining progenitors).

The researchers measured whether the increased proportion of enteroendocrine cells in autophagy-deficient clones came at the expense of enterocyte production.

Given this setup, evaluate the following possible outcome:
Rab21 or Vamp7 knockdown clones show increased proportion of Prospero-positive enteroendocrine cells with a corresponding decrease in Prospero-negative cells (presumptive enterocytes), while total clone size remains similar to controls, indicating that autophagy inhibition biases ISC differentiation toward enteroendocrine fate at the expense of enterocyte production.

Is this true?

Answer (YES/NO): NO